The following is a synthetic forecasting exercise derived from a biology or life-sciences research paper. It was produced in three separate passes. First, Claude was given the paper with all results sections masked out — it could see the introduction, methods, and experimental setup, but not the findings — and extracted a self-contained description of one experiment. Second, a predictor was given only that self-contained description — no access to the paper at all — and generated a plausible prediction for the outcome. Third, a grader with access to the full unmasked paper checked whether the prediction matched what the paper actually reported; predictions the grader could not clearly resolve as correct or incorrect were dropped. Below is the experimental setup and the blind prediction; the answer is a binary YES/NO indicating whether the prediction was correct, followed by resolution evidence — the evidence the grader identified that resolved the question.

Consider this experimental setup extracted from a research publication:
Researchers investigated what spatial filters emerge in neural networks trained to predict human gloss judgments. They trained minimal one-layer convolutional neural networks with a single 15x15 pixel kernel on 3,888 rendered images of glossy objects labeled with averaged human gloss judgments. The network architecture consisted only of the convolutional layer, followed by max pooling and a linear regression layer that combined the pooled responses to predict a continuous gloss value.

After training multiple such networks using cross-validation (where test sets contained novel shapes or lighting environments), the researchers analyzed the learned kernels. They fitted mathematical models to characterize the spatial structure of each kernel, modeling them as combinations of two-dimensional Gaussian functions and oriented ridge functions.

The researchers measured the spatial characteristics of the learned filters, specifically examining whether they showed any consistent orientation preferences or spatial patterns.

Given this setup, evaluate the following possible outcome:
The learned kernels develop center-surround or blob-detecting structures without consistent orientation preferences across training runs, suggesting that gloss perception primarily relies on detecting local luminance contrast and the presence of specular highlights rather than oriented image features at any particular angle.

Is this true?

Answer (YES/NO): NO